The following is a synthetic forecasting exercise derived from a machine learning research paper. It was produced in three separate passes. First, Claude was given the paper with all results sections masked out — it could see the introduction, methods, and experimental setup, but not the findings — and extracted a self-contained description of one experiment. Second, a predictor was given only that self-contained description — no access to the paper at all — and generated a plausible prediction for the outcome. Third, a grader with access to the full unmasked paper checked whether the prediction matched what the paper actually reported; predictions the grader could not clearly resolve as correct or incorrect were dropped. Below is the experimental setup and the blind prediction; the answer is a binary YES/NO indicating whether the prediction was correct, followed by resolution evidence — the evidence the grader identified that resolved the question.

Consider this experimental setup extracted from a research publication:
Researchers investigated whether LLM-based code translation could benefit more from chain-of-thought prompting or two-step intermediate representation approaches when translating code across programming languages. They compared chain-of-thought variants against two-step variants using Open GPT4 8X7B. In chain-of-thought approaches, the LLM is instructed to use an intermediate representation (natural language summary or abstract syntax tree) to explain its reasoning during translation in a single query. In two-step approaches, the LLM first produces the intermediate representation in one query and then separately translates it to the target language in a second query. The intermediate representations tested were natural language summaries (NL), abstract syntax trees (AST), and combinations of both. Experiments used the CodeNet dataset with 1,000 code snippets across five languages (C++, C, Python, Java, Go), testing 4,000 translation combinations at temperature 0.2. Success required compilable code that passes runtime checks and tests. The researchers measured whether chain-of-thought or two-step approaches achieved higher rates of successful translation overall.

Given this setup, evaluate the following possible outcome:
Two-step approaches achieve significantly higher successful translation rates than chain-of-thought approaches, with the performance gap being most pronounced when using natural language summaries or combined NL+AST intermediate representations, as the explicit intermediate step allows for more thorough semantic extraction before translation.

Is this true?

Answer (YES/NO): NO